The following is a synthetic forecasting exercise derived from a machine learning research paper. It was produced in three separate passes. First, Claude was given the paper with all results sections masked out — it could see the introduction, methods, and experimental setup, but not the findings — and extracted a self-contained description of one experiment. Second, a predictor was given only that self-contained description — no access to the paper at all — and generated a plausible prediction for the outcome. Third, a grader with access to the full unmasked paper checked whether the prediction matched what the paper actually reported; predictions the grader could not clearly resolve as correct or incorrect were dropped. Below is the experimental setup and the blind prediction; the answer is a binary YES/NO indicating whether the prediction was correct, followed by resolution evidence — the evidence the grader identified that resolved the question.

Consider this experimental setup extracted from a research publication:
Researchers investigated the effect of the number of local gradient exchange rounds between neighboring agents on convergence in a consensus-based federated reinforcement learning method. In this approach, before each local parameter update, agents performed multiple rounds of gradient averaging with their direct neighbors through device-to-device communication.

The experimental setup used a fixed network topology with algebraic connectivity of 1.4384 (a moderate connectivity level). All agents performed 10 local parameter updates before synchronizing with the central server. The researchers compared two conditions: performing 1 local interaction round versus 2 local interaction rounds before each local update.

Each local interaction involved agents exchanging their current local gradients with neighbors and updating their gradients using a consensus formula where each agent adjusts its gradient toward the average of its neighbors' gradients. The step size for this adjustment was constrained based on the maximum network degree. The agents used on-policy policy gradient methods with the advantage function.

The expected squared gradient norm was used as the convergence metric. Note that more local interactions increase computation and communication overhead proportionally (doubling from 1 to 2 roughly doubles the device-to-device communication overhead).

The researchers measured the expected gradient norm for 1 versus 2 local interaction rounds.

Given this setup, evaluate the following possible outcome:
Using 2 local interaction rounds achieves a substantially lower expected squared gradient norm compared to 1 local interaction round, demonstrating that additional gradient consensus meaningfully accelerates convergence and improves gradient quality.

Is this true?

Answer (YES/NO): YES